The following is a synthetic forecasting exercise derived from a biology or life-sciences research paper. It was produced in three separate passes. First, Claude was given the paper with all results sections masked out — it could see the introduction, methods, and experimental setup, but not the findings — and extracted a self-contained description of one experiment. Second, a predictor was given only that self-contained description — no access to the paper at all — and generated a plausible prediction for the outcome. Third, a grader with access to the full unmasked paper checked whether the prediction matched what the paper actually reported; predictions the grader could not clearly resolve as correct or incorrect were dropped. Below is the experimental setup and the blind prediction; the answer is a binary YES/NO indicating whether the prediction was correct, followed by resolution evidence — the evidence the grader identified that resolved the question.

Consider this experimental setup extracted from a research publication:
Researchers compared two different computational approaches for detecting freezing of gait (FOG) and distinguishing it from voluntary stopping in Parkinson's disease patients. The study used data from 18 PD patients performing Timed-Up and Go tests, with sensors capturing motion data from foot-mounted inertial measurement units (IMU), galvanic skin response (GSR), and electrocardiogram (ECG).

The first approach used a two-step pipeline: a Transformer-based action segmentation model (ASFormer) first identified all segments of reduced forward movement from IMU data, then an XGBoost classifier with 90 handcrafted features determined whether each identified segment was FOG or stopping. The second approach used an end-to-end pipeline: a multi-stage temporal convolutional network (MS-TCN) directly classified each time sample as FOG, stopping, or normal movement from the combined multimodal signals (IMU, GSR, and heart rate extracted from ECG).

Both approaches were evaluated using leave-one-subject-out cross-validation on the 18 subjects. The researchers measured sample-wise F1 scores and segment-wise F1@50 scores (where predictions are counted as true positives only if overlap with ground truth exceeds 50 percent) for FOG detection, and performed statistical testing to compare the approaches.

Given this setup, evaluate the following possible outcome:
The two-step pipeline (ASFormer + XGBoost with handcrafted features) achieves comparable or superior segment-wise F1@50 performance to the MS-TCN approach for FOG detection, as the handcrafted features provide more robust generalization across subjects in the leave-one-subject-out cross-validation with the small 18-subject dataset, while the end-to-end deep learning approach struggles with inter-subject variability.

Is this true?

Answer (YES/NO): NO